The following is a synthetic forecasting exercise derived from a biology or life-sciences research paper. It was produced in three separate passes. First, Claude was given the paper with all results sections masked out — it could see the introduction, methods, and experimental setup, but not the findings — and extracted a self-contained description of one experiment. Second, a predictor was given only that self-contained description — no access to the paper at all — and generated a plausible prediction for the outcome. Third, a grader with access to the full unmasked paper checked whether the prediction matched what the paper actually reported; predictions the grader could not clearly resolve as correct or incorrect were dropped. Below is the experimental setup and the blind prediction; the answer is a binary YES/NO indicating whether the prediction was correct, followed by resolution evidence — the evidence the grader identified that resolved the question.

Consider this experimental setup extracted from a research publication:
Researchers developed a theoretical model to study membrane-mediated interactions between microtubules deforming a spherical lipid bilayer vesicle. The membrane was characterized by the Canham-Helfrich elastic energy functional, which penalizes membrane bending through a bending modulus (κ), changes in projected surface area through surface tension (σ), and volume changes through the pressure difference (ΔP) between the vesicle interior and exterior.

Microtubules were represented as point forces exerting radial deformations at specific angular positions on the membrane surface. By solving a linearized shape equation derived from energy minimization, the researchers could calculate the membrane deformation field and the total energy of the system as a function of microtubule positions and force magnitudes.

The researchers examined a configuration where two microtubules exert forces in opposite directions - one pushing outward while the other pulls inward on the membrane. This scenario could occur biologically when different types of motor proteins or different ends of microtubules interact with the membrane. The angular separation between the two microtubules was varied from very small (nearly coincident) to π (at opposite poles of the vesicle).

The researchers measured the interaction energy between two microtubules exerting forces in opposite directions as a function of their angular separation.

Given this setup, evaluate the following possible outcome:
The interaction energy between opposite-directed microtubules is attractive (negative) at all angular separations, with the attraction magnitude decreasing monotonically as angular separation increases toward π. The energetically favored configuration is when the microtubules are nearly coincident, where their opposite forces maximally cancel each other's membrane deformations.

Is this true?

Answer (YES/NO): NO